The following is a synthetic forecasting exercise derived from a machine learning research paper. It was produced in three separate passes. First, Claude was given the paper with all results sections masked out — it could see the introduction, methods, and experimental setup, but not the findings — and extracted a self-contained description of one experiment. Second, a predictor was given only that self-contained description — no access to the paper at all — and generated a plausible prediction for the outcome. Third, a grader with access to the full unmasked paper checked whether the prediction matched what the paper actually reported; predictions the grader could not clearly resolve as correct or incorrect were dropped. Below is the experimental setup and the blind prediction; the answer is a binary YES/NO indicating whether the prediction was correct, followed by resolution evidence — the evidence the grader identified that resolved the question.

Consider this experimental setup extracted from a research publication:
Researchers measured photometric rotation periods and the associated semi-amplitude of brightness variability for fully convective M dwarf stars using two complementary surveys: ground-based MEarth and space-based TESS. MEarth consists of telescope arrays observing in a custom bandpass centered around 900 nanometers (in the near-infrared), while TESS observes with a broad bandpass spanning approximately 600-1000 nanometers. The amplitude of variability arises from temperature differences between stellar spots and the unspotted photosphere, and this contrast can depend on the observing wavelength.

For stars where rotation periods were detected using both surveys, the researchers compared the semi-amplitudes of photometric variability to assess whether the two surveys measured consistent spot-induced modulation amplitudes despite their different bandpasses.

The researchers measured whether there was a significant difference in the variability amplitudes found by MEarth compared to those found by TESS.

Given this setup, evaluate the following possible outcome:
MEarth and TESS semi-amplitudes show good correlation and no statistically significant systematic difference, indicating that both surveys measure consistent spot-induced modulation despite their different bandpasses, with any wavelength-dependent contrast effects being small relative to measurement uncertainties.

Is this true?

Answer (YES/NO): YES